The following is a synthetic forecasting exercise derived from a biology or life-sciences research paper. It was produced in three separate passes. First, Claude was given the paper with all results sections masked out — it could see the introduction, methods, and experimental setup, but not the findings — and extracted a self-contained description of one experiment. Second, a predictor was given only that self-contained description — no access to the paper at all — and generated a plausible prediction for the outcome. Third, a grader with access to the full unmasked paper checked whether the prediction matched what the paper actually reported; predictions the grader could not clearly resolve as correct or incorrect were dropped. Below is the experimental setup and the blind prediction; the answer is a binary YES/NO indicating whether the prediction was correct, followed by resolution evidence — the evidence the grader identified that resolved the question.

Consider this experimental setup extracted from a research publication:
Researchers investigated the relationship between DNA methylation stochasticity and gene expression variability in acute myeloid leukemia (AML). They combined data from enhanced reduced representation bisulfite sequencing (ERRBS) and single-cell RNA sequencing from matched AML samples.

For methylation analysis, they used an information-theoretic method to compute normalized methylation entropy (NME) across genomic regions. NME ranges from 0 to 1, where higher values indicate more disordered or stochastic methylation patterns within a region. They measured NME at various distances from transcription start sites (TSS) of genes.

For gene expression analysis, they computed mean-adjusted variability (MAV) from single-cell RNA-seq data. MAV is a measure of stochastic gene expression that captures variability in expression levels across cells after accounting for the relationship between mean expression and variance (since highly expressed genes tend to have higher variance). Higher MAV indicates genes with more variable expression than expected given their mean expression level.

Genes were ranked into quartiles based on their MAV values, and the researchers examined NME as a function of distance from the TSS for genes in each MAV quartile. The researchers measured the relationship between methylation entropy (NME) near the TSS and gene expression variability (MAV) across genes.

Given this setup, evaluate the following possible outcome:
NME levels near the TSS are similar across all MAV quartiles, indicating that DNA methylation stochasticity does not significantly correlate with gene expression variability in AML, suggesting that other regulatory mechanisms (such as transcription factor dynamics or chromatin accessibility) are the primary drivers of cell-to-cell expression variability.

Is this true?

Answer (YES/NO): NO